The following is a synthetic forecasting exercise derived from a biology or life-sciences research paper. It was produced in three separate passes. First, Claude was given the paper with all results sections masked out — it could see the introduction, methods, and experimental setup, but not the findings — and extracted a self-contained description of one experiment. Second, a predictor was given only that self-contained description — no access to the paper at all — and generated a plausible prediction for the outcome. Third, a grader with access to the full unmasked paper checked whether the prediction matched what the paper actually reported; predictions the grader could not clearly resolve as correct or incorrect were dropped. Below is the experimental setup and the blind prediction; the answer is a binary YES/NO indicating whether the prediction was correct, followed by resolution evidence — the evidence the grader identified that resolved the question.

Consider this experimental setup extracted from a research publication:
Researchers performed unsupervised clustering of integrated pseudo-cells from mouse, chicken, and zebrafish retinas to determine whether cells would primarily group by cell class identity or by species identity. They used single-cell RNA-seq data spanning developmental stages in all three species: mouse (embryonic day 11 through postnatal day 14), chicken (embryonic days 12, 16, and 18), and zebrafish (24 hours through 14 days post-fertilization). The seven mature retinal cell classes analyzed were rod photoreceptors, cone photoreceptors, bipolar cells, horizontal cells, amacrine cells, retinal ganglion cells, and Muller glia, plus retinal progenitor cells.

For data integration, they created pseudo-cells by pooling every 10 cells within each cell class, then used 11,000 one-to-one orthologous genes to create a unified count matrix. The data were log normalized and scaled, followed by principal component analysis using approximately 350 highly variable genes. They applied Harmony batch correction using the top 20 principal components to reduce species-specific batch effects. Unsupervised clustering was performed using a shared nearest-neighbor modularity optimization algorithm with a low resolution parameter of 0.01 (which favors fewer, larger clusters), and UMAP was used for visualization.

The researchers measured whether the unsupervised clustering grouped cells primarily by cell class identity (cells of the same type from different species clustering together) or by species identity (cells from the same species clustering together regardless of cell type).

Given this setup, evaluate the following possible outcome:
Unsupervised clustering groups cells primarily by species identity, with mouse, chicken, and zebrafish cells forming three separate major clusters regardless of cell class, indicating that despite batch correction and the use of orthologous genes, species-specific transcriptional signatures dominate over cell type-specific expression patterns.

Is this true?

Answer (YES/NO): NO